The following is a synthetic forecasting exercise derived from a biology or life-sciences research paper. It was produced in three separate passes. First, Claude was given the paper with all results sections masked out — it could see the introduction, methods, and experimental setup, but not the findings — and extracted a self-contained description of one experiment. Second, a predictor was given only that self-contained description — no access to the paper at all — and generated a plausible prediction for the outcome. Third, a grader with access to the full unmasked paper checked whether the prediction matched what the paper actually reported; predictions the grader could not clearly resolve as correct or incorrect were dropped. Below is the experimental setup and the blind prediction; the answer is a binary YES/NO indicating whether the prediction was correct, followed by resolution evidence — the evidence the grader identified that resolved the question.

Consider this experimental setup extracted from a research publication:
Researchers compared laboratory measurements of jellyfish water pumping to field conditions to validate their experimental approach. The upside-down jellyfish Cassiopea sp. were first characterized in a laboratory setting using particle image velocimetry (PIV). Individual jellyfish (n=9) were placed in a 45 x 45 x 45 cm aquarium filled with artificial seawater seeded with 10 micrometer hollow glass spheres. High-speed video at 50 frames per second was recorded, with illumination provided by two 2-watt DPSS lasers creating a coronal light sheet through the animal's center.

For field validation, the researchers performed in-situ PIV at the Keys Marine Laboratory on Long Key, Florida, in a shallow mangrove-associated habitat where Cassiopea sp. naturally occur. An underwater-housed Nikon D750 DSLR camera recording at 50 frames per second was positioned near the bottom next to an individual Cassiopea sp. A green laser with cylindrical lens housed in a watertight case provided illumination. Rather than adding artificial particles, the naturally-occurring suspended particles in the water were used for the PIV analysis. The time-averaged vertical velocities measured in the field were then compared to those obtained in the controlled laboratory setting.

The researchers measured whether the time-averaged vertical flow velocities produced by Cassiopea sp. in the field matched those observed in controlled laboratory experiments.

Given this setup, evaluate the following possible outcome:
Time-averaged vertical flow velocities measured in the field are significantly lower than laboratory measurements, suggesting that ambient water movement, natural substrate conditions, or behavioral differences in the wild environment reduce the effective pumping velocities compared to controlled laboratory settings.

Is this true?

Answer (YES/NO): NO